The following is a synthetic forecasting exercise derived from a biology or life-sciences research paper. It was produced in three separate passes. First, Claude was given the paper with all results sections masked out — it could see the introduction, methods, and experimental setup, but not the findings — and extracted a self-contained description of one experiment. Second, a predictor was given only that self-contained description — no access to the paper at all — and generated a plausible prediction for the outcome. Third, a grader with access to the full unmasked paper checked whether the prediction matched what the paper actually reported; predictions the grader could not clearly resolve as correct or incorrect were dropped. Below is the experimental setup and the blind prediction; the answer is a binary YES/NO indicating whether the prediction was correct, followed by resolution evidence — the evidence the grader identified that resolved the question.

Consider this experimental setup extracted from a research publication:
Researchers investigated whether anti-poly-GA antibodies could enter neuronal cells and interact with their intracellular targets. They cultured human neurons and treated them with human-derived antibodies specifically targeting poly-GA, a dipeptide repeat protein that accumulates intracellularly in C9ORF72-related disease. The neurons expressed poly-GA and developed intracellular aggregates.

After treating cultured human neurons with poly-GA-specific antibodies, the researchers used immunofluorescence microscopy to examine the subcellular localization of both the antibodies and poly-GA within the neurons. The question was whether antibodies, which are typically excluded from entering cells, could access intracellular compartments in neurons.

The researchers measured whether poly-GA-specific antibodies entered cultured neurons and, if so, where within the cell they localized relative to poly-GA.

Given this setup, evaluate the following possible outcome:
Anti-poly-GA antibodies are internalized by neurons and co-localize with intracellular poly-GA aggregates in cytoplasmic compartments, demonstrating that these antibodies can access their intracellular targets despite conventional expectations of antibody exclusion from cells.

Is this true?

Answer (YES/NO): YES